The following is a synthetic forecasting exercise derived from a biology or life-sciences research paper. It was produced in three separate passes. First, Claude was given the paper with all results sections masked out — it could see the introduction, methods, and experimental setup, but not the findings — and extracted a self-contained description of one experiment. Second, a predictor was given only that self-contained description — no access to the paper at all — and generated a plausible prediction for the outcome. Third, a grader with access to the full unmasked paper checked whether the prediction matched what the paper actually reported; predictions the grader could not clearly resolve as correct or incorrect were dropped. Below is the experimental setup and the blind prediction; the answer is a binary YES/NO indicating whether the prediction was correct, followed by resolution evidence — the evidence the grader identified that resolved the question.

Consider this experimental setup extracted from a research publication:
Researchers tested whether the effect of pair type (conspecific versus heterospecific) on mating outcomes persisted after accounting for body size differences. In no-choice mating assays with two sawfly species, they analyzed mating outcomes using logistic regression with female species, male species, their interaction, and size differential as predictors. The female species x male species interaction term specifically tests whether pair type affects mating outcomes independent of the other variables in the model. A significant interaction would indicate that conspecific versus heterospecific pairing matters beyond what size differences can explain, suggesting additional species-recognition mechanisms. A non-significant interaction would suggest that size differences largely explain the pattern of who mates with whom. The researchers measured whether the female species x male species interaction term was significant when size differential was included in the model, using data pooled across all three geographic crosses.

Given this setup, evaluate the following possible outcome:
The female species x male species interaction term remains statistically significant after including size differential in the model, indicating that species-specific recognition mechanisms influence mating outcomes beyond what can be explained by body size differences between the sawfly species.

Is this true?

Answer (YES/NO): NO